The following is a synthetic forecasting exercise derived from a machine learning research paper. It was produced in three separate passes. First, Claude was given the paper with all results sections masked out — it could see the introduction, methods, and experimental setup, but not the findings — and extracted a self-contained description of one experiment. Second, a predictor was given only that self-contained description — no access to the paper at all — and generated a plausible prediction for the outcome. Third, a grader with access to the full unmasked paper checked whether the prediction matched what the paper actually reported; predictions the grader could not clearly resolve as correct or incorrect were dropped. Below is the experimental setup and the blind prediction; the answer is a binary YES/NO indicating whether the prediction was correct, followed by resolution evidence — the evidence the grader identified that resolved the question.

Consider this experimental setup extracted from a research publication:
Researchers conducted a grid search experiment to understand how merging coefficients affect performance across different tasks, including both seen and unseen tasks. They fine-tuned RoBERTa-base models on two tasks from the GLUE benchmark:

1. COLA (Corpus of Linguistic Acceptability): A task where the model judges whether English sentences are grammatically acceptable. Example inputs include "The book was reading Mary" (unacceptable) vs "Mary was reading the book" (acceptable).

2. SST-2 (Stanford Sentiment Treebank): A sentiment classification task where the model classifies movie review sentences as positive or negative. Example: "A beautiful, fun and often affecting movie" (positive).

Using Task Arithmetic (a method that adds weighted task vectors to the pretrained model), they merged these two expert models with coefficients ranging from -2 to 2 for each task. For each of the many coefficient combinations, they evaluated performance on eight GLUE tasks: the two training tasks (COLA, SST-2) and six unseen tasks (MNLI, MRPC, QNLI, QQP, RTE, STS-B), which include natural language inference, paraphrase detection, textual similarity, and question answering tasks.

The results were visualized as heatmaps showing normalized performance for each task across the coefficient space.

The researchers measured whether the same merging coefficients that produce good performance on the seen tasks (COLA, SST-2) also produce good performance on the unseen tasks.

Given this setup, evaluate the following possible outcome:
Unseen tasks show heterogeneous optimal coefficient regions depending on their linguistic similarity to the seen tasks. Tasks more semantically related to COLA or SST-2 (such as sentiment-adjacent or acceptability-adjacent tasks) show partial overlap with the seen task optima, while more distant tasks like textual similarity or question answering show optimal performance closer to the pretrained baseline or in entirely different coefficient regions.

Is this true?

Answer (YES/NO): NO